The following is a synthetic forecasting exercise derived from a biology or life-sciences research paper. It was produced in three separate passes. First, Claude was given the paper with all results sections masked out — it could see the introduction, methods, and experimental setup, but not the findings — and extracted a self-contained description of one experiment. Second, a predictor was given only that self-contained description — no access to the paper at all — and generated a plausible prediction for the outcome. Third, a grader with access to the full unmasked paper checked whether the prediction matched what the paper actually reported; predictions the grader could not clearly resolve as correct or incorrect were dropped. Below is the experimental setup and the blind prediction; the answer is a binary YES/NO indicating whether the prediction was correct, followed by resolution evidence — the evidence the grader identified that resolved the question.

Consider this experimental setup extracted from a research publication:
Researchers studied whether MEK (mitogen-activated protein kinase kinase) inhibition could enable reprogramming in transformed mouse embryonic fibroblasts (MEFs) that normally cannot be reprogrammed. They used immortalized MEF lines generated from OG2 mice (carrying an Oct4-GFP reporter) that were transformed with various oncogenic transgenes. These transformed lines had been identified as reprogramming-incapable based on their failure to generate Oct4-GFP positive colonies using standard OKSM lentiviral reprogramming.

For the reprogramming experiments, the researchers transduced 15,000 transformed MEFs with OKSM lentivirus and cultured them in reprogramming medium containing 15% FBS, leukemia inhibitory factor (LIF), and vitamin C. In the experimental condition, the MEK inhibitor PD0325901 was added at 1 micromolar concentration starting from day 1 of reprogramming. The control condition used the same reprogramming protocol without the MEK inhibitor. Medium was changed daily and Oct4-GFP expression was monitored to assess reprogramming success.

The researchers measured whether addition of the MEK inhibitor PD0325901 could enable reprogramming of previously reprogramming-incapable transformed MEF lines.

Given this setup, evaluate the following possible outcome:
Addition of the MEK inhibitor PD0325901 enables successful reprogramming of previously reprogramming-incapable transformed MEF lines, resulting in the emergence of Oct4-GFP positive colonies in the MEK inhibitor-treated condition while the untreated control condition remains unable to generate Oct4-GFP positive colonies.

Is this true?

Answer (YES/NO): YES